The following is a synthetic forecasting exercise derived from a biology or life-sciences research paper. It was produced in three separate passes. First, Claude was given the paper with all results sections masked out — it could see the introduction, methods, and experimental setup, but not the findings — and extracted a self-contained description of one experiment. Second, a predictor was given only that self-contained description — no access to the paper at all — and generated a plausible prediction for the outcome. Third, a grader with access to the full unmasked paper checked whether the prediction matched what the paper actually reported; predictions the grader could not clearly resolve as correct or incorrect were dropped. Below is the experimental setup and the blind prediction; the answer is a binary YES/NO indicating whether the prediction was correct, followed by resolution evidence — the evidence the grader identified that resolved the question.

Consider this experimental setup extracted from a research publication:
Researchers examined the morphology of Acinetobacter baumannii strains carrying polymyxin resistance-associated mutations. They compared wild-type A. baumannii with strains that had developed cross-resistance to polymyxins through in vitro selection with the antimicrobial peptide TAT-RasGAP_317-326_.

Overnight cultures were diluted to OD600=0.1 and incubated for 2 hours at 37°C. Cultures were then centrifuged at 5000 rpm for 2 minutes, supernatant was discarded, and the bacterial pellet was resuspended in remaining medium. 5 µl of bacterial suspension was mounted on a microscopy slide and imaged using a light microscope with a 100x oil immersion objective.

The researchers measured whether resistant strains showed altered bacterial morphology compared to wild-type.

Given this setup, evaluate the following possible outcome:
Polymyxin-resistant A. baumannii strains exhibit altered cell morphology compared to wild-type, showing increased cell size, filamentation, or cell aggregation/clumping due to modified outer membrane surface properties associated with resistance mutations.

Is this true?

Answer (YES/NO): NO